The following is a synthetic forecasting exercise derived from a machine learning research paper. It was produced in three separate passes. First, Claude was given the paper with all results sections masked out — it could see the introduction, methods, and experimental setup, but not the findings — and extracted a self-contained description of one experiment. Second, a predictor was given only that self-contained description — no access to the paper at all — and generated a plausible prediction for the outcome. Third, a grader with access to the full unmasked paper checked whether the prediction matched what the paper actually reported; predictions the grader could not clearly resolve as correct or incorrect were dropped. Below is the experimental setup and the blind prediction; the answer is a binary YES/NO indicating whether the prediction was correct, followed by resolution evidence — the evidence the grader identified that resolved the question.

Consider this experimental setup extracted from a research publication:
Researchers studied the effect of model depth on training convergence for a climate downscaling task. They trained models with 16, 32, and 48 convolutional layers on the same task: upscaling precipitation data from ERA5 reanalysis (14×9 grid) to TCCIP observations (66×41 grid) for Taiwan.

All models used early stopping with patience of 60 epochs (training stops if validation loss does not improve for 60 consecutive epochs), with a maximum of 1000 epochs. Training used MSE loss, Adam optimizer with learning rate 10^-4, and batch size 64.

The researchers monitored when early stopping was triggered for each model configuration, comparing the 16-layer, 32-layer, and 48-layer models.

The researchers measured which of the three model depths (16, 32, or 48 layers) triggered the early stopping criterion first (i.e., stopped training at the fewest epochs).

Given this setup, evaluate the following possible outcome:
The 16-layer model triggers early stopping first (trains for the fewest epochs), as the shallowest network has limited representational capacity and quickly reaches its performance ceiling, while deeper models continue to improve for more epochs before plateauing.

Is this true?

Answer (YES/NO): NO